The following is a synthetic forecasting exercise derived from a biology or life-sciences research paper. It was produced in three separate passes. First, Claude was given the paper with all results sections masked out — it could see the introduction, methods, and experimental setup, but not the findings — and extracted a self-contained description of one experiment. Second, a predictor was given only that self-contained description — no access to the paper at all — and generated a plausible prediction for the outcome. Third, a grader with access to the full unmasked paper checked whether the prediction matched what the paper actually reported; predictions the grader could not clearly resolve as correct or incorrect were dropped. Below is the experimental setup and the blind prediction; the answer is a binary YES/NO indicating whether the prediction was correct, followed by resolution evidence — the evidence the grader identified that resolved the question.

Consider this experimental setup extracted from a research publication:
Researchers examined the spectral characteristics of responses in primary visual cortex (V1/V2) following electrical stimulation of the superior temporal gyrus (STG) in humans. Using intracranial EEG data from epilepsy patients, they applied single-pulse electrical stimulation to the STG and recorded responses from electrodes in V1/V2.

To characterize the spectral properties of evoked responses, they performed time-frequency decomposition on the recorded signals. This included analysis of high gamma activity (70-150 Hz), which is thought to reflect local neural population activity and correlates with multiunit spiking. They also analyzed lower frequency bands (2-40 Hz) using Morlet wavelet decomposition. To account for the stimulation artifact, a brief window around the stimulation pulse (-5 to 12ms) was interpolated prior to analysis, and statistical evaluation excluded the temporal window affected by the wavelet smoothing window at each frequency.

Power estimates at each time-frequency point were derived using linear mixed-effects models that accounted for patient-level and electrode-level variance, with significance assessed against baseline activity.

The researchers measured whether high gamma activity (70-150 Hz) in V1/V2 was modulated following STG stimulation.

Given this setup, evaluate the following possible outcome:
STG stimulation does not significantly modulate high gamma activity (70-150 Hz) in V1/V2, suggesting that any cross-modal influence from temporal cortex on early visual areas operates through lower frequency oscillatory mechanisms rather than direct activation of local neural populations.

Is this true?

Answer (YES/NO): YES